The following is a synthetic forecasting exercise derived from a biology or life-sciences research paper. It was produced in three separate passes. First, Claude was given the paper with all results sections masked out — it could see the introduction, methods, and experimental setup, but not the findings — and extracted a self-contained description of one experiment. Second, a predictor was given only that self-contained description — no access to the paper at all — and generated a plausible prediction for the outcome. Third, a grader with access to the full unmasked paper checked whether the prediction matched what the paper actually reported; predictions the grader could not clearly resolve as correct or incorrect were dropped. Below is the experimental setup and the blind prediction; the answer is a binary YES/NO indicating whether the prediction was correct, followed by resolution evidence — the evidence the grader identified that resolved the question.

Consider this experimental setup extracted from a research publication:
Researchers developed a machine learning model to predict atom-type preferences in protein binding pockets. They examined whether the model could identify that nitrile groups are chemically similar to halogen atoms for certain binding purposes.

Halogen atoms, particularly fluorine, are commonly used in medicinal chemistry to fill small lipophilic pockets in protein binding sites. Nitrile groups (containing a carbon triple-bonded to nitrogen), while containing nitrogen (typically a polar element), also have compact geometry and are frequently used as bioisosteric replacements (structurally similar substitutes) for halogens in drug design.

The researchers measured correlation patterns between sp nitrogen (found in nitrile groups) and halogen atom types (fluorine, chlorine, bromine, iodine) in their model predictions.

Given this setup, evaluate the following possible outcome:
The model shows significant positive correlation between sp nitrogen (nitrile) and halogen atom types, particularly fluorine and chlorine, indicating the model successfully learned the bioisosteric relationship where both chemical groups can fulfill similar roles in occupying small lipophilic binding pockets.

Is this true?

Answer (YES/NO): YES